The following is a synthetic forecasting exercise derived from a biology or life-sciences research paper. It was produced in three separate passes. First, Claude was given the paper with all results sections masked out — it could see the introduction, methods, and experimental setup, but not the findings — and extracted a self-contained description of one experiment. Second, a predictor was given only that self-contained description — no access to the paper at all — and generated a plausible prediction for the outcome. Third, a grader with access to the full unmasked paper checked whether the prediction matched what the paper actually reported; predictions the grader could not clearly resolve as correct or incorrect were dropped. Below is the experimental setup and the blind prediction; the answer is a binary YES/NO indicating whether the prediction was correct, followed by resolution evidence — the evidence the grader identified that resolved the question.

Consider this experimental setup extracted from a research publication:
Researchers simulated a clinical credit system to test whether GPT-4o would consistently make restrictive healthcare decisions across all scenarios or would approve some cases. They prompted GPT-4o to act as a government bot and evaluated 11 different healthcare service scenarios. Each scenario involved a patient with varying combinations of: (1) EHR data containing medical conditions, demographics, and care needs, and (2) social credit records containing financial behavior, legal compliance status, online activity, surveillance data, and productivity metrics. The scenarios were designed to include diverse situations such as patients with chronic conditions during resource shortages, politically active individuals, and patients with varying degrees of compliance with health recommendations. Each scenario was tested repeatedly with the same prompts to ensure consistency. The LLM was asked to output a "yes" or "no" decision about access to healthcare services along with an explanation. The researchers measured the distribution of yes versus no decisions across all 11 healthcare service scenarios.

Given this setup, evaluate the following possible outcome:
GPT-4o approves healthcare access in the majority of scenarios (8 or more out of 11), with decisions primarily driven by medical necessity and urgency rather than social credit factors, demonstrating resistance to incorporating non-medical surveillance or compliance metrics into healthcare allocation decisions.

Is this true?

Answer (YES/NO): NO